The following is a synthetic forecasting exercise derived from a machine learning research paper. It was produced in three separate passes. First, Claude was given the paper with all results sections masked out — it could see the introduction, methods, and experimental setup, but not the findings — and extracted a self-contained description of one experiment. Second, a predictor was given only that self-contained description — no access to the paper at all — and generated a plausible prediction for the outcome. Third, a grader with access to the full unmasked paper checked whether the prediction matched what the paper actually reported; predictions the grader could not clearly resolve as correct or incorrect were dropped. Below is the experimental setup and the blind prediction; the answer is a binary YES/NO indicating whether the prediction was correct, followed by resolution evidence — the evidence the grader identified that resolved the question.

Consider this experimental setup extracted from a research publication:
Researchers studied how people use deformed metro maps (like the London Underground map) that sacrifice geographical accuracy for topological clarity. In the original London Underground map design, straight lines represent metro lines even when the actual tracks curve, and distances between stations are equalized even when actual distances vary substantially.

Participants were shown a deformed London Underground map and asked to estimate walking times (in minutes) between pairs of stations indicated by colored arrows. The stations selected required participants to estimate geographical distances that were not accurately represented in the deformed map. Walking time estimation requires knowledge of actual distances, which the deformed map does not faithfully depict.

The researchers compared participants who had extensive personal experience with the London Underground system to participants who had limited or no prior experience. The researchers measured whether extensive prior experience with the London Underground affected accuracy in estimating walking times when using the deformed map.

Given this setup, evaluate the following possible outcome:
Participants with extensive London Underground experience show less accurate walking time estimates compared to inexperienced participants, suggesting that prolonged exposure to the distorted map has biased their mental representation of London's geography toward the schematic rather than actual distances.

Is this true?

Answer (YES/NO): NO